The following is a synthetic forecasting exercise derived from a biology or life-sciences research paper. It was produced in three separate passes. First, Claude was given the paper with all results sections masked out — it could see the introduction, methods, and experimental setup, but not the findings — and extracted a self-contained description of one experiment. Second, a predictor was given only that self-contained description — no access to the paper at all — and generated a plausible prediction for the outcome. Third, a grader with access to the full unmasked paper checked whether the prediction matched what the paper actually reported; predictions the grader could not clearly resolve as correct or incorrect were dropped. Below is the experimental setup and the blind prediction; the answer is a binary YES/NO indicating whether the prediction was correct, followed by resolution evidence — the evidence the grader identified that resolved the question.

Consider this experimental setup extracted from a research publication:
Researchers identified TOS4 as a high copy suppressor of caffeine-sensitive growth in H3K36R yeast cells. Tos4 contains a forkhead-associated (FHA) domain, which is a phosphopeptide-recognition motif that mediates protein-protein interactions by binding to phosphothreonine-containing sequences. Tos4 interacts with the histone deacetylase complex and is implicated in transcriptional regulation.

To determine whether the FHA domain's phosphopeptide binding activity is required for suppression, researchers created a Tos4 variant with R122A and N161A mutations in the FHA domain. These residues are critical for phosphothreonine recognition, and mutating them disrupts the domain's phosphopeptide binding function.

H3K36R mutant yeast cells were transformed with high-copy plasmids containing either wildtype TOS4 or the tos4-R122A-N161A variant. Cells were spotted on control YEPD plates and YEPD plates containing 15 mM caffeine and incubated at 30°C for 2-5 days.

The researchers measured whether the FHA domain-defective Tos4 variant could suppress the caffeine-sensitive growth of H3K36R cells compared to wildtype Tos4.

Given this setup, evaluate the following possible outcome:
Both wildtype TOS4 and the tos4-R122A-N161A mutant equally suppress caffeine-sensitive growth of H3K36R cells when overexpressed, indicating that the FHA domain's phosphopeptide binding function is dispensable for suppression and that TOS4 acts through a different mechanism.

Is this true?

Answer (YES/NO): YES